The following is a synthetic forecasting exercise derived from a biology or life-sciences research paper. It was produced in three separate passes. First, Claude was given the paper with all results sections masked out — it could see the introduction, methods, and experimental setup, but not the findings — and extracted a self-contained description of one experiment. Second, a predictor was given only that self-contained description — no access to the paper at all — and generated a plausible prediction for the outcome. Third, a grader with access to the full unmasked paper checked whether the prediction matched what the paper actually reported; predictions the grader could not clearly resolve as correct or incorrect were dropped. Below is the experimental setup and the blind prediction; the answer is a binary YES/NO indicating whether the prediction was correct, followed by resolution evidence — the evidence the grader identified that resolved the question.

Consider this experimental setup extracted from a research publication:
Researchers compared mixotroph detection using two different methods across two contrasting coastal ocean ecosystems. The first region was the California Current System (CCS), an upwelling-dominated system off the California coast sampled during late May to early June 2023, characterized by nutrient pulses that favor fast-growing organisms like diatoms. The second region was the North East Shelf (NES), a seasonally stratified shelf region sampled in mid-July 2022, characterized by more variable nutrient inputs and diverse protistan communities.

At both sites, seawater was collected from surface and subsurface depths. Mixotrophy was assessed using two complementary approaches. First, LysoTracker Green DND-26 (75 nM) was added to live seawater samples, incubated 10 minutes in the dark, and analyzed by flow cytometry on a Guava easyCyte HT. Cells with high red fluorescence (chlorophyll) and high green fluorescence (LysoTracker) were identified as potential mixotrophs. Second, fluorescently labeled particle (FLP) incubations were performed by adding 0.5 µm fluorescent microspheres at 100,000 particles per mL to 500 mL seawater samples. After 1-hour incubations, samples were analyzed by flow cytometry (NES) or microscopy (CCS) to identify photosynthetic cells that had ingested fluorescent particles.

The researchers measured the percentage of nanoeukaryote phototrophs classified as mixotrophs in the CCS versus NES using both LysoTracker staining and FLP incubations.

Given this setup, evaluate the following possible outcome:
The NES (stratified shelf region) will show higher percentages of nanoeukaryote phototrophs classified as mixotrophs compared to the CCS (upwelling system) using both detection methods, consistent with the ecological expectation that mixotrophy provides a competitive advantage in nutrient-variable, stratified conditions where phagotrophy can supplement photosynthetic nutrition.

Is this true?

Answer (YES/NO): YES